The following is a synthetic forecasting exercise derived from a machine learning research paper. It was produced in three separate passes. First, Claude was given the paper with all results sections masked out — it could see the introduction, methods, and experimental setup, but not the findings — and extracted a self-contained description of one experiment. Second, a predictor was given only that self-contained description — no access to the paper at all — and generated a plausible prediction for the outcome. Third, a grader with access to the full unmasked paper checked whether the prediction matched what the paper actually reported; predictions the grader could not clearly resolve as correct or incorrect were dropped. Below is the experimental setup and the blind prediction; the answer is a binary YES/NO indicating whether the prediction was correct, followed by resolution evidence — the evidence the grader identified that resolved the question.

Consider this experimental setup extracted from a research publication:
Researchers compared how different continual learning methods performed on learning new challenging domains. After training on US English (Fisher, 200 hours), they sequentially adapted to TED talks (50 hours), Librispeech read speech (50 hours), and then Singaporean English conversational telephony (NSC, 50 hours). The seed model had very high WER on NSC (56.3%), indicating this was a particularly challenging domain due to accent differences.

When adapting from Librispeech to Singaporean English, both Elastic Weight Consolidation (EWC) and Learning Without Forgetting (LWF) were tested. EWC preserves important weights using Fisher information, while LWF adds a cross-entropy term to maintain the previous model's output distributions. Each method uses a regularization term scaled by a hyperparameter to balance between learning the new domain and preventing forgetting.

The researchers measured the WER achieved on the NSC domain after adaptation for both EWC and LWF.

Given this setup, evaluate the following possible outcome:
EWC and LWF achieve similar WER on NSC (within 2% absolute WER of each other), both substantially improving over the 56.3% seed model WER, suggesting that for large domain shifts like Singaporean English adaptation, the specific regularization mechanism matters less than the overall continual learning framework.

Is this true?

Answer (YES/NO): NO